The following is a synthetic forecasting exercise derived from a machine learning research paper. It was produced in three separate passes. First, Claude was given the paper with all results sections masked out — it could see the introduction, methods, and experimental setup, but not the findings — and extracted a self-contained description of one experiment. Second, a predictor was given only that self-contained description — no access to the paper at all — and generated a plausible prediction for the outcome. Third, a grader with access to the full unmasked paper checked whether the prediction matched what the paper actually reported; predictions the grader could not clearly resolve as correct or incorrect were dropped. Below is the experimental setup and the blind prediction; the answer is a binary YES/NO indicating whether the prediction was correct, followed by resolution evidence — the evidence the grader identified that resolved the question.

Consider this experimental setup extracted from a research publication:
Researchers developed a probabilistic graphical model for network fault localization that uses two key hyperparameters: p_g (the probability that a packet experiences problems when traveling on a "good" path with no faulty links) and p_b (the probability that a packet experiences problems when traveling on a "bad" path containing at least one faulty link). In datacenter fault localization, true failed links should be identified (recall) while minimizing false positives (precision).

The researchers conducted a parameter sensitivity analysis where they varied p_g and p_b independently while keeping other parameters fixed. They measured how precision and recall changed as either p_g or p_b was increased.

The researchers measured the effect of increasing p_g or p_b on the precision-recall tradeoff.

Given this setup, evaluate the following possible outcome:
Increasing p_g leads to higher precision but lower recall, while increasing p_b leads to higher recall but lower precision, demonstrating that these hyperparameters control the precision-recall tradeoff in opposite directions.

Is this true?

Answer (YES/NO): NO